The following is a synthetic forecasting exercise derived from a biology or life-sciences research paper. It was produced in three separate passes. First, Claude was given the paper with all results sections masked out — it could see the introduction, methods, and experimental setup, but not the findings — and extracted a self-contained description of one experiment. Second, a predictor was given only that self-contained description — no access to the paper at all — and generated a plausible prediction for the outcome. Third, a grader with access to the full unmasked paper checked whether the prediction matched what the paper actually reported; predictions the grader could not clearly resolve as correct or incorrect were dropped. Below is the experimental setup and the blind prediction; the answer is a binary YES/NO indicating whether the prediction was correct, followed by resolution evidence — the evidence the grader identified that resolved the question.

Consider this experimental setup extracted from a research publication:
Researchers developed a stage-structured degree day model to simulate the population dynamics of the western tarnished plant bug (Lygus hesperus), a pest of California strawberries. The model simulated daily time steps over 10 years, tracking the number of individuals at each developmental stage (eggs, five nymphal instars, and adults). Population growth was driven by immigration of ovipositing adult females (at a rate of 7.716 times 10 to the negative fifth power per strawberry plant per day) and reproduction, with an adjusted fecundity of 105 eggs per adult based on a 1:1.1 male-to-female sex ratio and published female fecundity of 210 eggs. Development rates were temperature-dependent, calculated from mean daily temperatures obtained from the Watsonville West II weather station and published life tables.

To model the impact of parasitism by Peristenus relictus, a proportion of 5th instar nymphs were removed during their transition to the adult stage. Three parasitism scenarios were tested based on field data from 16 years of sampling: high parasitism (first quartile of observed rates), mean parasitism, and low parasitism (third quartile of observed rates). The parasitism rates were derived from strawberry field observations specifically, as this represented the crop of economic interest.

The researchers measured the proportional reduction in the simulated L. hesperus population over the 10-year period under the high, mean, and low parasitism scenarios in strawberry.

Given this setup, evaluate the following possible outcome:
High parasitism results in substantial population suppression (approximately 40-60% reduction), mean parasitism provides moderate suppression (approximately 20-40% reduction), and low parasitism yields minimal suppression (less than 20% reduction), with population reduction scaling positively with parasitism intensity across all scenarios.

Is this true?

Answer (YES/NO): NO